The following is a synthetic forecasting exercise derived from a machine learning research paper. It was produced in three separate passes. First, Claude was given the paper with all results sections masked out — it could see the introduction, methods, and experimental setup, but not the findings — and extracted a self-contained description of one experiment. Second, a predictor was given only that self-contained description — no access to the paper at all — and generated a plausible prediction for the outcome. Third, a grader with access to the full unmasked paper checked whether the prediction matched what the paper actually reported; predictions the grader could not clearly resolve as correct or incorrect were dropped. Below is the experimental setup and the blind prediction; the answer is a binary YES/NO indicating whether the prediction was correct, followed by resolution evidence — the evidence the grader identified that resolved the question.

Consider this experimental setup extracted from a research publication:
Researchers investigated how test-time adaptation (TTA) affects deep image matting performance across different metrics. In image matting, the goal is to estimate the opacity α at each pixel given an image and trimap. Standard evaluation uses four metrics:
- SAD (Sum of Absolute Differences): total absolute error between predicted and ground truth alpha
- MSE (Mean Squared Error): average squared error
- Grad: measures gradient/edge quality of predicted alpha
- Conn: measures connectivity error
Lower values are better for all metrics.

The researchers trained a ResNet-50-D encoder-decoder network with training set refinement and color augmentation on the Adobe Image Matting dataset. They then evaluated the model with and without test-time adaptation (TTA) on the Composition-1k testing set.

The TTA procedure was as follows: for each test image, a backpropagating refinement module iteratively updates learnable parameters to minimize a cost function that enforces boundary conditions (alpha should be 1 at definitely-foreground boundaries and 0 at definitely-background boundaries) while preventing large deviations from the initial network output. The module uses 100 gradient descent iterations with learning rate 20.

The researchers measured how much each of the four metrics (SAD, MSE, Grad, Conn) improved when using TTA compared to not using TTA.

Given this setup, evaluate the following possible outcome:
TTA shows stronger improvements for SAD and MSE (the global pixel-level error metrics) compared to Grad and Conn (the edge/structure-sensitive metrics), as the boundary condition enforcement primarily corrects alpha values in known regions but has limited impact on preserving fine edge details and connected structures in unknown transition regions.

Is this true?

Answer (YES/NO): NO